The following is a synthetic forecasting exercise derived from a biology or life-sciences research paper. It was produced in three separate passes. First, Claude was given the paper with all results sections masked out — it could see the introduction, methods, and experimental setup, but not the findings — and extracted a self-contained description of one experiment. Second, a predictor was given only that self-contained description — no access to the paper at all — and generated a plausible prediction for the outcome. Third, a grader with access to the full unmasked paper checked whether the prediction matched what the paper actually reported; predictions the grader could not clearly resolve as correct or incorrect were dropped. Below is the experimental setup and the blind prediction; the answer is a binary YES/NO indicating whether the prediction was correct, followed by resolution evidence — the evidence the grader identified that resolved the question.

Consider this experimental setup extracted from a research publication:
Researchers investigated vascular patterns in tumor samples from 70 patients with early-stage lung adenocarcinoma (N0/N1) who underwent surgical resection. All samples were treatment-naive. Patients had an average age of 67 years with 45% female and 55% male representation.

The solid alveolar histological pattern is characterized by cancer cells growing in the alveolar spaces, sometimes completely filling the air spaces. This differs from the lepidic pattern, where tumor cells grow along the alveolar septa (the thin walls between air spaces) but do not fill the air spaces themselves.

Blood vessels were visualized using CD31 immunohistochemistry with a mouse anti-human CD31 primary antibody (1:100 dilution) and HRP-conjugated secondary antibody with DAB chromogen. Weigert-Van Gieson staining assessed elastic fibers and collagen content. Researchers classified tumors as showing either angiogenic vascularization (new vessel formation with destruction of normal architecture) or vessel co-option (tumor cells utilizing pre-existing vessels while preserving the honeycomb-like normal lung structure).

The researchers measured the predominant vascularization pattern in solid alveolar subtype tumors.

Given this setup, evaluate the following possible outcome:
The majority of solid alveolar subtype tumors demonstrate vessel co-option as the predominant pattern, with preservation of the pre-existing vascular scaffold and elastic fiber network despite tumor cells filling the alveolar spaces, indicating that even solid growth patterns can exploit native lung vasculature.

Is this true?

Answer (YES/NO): YES